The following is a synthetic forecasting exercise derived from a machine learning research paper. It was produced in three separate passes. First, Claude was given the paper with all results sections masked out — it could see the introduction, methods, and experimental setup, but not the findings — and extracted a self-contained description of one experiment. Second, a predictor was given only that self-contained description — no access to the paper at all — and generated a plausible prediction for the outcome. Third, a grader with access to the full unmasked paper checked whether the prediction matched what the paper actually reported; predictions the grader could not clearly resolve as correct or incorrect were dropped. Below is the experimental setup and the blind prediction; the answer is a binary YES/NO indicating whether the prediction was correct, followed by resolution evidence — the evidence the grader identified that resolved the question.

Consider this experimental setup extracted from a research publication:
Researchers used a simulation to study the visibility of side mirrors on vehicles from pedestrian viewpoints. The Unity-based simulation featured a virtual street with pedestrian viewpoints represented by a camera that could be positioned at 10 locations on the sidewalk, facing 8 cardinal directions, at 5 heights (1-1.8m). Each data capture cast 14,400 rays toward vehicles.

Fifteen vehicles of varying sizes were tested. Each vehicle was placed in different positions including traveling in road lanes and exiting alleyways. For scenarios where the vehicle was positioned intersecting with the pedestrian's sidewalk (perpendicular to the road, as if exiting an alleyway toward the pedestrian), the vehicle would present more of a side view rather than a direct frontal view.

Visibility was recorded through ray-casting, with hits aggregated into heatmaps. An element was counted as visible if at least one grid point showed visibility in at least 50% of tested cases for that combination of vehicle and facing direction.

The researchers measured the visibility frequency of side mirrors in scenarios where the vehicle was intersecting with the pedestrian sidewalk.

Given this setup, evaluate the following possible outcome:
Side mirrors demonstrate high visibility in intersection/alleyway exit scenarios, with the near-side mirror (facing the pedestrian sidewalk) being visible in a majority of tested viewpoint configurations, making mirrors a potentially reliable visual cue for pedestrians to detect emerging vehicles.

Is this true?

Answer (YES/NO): NO